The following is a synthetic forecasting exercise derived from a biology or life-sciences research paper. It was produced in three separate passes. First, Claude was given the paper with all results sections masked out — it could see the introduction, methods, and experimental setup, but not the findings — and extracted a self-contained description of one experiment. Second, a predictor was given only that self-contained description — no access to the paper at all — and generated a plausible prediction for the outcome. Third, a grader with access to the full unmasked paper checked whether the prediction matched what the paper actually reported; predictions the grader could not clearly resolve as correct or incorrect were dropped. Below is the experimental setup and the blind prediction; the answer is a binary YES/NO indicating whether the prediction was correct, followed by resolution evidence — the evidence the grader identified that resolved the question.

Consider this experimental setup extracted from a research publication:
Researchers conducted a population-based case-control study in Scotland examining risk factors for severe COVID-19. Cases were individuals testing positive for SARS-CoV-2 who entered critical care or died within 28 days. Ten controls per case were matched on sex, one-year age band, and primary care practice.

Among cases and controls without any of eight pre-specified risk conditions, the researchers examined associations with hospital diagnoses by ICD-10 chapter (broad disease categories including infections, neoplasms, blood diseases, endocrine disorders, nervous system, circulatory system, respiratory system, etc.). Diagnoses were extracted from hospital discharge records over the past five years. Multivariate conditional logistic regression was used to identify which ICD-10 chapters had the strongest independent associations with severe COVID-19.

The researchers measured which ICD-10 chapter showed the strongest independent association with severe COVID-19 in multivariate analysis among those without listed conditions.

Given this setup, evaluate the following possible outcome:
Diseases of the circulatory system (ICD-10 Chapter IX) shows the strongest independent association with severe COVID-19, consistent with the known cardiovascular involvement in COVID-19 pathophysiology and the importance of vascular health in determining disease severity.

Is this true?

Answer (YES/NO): NO